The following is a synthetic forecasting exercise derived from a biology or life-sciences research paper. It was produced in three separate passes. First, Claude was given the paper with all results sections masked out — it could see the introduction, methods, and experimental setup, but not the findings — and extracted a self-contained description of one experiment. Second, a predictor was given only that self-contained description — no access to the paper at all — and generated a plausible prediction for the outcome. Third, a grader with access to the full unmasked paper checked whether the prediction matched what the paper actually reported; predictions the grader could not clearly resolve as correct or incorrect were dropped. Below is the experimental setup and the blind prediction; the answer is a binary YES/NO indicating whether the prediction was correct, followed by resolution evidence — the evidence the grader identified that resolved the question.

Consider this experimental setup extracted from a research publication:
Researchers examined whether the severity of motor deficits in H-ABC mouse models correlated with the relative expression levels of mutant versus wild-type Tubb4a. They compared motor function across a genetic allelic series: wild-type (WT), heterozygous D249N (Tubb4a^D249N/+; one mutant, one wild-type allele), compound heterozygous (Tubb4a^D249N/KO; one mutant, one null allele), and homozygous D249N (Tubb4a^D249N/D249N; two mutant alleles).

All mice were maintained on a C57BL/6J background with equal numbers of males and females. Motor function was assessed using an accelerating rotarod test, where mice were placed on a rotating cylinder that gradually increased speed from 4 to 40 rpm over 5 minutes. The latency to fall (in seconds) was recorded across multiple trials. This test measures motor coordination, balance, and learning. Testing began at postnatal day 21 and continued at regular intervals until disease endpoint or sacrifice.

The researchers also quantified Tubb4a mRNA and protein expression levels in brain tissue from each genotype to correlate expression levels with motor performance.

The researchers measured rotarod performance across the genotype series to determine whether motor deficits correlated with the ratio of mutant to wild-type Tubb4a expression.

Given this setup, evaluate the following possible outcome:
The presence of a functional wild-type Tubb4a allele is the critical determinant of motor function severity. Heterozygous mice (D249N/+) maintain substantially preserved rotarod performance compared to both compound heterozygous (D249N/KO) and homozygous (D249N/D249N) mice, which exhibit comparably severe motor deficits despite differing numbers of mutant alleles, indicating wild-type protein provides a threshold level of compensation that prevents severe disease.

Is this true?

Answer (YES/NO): NO